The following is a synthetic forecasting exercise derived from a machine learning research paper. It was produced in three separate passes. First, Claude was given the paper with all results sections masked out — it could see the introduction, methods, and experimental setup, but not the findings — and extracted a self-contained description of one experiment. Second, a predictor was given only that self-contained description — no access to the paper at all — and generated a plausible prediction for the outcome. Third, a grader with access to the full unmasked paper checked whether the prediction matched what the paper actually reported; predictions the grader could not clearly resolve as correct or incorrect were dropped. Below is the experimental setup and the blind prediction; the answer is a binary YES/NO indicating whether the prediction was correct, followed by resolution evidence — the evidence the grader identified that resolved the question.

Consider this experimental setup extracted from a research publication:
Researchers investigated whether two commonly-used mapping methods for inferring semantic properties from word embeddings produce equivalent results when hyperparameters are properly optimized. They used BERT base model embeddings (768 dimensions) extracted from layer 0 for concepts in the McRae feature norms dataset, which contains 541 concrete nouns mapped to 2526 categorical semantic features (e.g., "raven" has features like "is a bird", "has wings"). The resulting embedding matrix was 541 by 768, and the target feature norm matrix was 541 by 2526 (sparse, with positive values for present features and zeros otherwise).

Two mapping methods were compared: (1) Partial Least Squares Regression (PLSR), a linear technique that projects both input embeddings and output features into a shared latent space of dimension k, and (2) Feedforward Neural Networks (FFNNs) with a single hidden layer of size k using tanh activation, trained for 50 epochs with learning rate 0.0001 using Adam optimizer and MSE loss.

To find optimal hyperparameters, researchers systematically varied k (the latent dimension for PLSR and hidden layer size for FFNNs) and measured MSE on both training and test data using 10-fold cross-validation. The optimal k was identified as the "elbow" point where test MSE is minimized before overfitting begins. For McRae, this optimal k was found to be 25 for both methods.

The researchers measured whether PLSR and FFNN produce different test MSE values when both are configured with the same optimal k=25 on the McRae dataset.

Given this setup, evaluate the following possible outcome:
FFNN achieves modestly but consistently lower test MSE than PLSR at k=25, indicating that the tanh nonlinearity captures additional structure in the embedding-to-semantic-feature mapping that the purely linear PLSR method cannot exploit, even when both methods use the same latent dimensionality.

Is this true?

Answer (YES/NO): NO